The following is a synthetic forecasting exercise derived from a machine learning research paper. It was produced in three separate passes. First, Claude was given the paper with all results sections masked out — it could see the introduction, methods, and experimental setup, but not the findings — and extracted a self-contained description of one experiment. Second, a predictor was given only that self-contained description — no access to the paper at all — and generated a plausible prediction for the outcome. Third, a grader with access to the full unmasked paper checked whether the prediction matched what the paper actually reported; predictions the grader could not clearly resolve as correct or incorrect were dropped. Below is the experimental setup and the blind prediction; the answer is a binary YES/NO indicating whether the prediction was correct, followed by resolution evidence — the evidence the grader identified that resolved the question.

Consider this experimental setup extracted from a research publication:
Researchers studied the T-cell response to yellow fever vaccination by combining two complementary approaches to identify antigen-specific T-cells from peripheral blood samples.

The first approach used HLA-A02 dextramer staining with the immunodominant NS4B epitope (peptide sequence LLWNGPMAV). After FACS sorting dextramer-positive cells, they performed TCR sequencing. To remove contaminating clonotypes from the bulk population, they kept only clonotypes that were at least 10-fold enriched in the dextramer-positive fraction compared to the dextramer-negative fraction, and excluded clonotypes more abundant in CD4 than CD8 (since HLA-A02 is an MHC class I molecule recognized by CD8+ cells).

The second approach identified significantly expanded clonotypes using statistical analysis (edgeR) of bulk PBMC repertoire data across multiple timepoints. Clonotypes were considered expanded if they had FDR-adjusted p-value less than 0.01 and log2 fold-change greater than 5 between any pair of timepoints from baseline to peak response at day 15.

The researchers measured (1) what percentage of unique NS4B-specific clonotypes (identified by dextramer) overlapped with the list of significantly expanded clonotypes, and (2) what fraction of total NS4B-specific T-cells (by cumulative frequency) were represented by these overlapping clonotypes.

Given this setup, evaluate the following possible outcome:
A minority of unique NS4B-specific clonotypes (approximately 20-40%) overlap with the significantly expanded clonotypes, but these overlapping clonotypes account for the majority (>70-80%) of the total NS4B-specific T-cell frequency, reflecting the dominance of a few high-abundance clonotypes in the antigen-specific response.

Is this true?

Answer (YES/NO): YES